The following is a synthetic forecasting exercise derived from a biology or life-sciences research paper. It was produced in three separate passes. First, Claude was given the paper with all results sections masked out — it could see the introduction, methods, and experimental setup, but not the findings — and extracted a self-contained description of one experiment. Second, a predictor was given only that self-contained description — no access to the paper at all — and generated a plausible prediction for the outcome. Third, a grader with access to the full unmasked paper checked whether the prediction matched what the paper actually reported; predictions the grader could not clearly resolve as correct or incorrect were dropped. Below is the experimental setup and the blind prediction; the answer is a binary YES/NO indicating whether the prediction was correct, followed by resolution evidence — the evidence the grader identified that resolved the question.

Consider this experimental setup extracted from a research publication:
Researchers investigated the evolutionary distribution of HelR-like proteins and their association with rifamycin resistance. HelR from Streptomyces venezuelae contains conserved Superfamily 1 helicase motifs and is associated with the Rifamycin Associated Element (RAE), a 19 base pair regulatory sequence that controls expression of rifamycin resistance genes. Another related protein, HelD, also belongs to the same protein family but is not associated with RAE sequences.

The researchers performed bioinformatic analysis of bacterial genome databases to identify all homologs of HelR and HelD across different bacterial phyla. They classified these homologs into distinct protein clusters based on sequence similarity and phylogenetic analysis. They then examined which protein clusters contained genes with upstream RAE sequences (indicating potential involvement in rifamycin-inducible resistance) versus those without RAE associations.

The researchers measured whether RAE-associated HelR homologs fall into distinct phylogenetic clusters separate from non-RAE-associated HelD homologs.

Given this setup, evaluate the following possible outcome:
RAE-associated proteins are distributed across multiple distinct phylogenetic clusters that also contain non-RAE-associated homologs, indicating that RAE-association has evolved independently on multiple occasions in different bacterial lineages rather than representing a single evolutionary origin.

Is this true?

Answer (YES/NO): YES